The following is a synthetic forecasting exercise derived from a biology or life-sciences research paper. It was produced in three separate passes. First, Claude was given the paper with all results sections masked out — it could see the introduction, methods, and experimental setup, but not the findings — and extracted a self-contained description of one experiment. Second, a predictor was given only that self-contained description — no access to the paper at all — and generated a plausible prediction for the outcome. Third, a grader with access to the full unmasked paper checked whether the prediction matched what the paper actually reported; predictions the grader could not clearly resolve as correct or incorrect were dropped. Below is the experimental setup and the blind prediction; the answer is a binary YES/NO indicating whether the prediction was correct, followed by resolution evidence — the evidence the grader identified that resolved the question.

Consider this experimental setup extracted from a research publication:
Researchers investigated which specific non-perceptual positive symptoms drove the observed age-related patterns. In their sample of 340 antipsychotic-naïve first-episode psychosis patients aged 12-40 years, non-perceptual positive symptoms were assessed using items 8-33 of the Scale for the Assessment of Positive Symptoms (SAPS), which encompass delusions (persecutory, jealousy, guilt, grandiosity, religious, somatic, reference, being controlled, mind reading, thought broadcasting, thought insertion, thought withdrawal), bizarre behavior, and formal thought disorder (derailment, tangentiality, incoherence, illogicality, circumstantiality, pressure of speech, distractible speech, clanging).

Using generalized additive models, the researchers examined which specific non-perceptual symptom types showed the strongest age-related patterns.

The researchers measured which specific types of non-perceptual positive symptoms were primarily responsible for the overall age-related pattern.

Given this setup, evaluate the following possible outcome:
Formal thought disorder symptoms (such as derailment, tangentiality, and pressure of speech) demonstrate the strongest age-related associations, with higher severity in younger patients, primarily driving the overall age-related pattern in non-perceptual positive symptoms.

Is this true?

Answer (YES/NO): NO